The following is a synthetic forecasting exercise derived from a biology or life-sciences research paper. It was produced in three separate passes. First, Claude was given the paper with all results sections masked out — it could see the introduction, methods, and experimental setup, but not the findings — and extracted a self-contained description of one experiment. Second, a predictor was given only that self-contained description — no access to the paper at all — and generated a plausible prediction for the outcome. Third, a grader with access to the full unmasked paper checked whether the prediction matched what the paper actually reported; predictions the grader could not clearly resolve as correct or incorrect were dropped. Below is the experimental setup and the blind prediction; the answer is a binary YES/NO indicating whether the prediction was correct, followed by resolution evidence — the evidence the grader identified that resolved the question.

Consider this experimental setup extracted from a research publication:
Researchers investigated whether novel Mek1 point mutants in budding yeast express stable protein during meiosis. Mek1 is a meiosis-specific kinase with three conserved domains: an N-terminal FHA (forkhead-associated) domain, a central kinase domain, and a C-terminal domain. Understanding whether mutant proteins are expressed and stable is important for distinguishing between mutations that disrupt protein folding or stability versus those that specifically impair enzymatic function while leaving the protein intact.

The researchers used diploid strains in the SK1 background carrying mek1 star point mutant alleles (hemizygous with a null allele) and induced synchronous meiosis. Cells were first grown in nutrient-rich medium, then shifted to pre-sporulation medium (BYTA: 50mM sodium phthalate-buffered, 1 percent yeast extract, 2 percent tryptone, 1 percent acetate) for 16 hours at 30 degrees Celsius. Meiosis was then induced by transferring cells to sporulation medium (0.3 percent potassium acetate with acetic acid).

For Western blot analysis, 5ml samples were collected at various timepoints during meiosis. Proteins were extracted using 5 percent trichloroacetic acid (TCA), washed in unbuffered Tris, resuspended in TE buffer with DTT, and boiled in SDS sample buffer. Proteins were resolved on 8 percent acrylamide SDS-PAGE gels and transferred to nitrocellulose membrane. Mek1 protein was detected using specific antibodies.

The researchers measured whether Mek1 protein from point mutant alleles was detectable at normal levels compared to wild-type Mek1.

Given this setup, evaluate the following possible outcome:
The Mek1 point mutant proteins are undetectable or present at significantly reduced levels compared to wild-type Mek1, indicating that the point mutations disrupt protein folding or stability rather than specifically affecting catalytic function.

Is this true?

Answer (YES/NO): NO